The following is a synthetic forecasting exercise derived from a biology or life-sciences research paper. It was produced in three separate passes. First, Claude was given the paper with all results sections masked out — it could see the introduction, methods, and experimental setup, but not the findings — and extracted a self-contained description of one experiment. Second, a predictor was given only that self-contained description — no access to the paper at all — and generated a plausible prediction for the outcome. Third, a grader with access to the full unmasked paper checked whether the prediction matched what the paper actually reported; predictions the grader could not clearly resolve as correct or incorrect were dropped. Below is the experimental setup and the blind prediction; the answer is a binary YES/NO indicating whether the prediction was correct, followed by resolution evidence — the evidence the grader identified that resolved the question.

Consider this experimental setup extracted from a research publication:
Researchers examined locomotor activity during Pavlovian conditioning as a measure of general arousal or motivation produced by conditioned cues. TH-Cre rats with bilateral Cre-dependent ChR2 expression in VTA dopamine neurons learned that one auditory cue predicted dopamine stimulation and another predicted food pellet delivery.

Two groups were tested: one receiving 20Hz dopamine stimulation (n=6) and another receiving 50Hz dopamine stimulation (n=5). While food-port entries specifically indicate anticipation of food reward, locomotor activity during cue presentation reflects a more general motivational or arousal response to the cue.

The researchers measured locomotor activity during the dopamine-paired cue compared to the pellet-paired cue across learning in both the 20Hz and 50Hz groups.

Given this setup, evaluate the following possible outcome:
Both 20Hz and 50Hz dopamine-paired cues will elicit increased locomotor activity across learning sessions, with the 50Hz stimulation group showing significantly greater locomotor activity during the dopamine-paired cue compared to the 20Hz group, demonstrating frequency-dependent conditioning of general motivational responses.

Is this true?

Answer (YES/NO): NO